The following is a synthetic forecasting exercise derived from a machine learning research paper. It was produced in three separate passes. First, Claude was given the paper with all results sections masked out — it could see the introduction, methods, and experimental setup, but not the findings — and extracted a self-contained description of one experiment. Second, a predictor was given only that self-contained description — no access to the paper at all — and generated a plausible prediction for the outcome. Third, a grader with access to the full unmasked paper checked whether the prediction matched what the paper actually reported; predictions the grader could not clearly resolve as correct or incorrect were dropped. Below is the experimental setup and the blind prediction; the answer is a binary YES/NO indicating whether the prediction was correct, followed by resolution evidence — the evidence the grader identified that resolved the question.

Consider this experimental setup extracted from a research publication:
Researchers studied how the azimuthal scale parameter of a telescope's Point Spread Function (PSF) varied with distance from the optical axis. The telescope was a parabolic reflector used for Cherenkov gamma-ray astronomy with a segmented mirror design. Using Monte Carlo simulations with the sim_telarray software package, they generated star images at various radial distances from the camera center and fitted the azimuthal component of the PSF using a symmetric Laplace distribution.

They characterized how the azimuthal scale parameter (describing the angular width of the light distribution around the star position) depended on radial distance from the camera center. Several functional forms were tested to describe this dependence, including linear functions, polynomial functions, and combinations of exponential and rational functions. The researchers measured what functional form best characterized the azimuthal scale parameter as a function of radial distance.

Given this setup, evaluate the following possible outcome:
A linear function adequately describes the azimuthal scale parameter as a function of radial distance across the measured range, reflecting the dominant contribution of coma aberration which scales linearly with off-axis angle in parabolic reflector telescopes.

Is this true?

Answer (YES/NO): NO